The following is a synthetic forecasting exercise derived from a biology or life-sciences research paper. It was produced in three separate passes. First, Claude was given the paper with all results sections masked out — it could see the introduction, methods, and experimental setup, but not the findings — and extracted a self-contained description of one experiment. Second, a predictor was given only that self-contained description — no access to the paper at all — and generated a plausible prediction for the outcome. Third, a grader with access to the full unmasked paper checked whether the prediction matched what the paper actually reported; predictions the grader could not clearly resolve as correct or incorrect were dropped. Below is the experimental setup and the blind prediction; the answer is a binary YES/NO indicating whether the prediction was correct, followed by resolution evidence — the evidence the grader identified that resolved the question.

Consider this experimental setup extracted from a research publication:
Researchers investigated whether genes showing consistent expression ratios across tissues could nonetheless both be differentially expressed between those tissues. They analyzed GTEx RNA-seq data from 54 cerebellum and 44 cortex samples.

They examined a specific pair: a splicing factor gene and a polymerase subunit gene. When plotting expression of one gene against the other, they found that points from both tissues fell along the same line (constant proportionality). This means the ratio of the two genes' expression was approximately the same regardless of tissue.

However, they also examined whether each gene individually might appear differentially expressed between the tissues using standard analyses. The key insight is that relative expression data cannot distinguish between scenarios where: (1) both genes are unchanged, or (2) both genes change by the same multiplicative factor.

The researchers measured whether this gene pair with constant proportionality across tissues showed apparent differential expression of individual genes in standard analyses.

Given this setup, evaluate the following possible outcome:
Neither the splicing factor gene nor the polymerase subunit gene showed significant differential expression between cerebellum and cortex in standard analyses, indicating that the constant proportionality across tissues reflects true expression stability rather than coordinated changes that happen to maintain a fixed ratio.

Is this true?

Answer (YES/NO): NO